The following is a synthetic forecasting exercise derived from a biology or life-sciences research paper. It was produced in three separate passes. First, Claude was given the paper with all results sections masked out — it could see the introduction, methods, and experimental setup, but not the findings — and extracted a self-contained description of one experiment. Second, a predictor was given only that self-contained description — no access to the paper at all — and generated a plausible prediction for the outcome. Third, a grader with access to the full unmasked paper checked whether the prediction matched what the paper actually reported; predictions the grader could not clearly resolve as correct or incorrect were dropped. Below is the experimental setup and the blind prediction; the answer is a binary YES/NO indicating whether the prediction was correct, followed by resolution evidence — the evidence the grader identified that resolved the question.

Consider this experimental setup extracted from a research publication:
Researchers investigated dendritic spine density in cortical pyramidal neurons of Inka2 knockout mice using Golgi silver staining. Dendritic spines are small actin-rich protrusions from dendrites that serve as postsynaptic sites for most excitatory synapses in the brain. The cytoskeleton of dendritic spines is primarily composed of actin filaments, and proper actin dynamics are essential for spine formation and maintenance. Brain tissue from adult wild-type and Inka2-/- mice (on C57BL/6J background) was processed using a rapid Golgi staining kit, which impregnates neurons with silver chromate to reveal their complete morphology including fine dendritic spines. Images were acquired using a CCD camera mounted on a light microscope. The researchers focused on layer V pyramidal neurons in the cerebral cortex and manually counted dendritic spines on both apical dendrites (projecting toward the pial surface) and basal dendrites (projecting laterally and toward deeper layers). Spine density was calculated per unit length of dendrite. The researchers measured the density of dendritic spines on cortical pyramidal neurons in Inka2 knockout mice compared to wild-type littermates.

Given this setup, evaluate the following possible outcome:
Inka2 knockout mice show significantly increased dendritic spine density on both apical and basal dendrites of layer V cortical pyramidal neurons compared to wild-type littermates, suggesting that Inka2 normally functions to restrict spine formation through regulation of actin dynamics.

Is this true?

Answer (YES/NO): NO